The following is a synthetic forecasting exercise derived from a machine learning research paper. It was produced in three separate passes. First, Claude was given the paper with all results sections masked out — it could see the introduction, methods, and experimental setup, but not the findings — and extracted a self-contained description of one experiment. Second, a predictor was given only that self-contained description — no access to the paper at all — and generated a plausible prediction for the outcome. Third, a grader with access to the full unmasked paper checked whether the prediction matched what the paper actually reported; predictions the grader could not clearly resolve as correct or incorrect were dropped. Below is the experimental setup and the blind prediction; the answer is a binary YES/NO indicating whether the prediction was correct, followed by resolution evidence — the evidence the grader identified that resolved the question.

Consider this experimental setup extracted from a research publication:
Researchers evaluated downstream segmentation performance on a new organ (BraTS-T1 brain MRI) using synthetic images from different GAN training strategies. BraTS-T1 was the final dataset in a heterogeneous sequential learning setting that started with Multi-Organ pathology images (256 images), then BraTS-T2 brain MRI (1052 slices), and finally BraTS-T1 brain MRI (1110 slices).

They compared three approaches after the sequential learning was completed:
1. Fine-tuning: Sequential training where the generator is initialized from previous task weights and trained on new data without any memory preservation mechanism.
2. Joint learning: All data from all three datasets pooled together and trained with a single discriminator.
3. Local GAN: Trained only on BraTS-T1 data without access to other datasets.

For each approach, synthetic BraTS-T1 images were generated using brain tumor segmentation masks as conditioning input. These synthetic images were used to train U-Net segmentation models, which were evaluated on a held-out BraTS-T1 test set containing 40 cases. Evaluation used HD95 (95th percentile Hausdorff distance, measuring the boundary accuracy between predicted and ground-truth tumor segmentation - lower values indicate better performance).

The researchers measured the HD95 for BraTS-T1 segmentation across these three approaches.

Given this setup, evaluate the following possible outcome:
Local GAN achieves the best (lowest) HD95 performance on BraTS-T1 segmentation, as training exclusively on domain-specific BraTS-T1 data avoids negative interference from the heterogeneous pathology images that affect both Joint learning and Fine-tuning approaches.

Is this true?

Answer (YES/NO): NO